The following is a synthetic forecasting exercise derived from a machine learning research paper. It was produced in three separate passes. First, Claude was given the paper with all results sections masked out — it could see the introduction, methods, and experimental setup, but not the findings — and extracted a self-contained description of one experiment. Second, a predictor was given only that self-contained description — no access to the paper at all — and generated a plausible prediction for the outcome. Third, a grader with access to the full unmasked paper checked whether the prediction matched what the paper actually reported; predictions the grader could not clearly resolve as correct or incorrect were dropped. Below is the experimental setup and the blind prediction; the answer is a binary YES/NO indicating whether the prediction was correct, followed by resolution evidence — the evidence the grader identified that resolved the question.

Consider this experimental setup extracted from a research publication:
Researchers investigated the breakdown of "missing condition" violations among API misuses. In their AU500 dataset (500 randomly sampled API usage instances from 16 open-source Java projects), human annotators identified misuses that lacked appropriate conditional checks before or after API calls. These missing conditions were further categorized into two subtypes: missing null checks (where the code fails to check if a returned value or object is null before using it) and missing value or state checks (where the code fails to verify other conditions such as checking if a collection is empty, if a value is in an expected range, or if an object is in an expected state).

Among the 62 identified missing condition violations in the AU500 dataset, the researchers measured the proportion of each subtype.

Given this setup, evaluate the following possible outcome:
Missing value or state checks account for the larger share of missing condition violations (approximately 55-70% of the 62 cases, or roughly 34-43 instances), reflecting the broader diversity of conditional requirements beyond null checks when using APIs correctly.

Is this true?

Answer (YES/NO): YES